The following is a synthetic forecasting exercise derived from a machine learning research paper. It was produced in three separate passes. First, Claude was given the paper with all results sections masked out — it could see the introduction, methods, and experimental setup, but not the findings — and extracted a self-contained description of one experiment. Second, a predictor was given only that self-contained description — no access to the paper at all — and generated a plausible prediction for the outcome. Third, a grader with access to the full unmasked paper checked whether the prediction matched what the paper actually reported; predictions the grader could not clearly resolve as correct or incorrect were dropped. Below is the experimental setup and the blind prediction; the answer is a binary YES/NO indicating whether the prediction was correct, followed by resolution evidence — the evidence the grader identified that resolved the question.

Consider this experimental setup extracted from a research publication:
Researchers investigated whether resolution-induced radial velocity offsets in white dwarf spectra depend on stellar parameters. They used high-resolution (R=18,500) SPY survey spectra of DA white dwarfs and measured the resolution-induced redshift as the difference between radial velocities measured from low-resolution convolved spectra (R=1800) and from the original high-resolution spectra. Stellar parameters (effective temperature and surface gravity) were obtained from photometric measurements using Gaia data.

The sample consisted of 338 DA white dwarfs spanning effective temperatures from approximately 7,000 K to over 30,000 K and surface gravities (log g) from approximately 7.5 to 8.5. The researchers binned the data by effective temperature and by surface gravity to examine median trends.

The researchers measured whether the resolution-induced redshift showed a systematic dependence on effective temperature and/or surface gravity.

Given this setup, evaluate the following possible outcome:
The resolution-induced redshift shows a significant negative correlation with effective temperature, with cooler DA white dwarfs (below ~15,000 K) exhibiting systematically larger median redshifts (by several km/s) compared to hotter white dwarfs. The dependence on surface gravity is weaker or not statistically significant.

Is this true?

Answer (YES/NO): NO